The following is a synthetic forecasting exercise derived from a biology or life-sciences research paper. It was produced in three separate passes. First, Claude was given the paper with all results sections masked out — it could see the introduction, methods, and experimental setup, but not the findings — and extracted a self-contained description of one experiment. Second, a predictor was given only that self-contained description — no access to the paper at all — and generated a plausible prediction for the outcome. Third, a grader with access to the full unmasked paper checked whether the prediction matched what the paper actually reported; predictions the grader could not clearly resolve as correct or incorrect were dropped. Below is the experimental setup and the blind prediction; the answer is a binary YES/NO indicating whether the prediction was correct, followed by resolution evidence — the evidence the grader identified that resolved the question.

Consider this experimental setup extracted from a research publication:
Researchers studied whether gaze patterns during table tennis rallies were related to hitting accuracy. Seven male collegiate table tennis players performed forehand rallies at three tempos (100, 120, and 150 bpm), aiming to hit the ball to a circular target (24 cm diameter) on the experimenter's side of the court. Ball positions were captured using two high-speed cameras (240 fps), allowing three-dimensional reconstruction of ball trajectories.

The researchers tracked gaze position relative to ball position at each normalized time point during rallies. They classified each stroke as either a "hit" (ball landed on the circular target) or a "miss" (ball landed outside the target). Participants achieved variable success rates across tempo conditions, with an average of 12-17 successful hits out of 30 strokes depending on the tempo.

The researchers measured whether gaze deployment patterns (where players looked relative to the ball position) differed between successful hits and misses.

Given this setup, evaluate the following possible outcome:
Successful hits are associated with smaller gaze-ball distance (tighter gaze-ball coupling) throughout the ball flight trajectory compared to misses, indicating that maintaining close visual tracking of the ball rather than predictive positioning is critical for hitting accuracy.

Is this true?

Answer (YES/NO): NO